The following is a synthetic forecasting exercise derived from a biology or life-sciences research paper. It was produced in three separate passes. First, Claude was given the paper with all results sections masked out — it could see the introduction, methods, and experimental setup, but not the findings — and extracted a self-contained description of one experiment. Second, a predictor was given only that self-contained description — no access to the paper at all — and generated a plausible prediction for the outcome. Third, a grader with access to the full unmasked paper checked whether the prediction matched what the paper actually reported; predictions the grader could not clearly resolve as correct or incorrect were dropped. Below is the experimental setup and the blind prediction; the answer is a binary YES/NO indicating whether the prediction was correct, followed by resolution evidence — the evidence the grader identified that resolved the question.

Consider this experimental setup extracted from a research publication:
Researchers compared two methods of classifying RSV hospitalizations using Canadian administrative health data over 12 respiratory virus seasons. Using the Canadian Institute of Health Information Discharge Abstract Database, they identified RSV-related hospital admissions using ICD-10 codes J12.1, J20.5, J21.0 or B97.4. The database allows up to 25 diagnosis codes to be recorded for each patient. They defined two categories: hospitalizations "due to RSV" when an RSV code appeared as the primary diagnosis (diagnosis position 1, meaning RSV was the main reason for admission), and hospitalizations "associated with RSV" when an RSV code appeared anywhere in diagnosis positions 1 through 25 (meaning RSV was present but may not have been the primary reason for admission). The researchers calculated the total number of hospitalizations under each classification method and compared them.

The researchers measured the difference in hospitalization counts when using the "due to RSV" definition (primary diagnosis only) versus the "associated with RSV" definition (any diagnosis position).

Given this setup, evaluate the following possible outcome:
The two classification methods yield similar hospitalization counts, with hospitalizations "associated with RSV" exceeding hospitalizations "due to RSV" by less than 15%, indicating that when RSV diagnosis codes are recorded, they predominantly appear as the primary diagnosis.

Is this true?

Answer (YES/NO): NO